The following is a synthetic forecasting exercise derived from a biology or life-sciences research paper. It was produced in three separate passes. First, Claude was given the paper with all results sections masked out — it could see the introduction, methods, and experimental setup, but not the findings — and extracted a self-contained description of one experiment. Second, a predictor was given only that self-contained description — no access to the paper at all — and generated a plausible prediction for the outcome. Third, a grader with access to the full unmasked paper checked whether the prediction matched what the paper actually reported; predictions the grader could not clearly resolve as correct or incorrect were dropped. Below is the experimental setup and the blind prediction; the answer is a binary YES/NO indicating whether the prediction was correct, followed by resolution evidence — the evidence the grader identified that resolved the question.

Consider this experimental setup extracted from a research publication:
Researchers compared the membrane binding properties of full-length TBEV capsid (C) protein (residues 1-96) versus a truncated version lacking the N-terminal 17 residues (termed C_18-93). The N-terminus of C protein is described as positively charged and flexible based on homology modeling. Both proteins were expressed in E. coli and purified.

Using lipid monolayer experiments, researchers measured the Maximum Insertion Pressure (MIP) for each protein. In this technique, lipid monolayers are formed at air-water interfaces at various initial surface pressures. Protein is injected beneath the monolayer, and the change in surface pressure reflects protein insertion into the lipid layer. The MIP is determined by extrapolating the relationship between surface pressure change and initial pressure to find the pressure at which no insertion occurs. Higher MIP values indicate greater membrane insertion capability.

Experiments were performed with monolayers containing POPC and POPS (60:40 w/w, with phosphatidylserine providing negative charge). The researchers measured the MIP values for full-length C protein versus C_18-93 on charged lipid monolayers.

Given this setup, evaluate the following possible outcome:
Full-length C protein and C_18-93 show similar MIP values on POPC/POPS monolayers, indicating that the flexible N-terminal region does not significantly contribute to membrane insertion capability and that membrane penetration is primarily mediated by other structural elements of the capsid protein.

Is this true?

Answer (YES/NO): YES